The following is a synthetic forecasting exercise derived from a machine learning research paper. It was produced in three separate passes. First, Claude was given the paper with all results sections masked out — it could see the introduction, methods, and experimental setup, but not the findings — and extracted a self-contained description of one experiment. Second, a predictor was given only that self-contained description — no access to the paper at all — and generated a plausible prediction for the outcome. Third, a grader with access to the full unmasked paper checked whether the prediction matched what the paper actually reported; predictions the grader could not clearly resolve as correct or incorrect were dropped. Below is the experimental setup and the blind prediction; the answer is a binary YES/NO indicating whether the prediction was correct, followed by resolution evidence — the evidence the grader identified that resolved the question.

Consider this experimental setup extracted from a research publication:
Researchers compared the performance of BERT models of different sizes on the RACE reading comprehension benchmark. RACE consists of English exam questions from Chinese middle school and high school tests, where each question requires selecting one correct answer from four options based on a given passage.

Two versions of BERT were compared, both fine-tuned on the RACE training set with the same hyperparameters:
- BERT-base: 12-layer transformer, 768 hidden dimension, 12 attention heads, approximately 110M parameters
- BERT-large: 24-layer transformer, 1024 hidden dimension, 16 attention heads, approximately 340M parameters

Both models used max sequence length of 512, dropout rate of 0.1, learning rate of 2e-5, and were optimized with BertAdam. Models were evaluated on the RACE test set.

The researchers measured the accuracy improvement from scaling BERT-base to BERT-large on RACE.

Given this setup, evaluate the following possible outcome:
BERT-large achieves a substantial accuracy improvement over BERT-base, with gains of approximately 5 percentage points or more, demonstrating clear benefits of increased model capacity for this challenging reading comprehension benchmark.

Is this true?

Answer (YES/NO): YES